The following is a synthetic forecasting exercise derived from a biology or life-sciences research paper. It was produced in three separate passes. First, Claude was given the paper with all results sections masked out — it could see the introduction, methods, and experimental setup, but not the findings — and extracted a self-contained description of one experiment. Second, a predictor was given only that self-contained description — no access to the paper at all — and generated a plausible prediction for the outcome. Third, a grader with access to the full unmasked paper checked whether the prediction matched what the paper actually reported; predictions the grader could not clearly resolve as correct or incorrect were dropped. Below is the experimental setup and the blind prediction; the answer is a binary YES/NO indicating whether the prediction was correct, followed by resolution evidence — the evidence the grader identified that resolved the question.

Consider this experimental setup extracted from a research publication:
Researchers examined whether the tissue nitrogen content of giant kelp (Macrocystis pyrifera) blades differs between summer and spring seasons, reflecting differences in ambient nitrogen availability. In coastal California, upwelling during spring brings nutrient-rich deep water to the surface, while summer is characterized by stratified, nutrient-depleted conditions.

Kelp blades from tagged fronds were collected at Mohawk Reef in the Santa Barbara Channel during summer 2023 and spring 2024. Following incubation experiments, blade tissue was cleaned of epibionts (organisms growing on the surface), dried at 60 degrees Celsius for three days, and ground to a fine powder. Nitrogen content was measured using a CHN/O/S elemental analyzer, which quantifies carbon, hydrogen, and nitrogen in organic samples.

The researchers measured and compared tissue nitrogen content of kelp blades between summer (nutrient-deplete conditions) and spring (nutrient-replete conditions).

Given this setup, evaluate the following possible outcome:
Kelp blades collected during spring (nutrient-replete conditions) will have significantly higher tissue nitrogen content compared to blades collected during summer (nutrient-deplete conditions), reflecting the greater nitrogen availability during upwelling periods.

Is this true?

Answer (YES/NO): YES